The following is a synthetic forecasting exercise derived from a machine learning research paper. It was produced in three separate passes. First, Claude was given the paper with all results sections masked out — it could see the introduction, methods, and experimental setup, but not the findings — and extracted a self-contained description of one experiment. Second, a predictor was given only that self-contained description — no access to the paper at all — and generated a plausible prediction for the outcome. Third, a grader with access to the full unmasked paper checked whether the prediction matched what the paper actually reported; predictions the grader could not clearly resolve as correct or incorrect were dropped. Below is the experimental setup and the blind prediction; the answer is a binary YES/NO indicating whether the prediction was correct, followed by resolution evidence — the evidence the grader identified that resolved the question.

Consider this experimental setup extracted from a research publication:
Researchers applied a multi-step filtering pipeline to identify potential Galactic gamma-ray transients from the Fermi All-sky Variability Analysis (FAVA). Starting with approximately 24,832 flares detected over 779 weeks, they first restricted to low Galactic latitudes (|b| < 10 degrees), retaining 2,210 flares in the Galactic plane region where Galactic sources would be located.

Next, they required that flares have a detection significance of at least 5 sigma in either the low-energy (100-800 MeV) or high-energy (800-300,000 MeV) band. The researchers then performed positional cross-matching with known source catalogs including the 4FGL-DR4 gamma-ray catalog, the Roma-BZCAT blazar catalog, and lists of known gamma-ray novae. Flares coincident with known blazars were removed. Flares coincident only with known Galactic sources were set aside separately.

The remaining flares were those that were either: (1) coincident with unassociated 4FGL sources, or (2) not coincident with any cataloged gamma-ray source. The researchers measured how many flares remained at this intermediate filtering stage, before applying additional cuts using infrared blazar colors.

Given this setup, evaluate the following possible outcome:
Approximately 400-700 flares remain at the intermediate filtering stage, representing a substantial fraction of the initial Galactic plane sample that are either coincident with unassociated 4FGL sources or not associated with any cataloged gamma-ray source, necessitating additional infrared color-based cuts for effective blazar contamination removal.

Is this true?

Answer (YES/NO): NO